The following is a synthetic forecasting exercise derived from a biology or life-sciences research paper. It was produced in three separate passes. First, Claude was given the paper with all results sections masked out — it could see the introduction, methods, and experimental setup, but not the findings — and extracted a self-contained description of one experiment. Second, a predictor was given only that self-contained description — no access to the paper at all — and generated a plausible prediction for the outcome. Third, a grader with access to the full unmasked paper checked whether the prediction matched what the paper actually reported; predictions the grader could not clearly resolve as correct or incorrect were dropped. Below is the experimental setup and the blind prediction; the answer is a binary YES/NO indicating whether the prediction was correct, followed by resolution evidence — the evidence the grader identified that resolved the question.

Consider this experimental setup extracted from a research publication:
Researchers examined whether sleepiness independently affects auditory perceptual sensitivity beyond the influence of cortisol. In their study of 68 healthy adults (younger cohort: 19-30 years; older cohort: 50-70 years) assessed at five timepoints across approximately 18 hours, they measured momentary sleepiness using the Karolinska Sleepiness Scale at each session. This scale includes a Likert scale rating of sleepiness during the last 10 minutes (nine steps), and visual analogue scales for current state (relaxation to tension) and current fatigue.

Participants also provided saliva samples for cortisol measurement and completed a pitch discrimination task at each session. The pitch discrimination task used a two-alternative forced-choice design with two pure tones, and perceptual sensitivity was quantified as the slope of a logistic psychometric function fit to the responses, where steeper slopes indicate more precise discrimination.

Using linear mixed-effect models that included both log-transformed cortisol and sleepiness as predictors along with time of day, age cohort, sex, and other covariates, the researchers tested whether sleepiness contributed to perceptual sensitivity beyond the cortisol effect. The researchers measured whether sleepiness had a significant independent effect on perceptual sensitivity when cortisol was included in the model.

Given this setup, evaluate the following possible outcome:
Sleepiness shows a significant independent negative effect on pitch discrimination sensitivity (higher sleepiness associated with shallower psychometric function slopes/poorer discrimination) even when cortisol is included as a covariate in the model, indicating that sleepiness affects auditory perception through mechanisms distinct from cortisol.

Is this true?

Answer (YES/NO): NO